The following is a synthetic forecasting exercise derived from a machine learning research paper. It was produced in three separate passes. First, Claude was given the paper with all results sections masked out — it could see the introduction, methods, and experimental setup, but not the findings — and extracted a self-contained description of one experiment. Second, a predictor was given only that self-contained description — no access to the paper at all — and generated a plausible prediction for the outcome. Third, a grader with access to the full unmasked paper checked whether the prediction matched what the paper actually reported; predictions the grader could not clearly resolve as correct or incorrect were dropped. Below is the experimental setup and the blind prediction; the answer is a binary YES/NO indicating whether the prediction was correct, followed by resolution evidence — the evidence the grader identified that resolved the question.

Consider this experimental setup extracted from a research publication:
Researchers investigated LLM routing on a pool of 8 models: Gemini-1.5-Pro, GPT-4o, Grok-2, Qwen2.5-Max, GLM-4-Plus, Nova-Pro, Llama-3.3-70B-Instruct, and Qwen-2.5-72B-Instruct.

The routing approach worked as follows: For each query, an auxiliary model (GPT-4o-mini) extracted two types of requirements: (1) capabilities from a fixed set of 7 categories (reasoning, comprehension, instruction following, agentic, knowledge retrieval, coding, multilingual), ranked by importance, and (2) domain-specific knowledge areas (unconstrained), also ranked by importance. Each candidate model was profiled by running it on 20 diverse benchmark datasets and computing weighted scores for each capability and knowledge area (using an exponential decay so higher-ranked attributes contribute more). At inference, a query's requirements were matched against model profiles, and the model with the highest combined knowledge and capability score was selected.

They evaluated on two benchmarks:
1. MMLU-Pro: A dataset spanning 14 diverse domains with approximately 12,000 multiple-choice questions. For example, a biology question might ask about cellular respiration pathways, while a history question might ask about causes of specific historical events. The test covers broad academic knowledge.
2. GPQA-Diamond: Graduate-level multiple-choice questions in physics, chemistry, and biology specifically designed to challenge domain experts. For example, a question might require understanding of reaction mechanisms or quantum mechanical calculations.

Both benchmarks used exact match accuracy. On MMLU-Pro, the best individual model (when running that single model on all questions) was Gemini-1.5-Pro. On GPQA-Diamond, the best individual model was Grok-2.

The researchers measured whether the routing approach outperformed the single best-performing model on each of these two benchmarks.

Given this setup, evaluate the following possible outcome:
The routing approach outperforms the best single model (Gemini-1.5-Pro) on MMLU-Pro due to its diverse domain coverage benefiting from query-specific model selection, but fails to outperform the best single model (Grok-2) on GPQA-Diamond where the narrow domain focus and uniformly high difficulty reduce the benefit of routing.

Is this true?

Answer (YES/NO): NO